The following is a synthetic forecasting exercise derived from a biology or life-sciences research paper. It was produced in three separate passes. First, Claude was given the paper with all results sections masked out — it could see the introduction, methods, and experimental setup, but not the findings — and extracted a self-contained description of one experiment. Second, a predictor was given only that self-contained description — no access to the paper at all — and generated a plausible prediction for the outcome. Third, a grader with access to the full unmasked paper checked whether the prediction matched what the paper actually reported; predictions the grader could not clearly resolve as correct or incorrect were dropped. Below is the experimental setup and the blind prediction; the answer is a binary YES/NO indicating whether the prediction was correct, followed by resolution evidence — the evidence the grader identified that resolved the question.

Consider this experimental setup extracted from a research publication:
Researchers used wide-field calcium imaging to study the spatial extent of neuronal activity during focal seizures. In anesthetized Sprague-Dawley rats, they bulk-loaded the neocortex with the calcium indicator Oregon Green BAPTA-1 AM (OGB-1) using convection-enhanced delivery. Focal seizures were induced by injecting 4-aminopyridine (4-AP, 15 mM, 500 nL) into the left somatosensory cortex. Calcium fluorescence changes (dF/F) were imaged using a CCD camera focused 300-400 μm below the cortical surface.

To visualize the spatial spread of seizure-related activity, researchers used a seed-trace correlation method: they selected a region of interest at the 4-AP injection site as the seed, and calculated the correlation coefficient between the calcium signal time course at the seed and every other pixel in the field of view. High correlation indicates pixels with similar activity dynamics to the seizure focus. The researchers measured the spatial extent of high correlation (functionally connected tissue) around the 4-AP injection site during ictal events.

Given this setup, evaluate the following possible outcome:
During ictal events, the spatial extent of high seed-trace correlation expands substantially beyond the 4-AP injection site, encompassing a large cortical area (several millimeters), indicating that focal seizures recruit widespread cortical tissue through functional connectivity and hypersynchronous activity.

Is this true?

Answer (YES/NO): NO